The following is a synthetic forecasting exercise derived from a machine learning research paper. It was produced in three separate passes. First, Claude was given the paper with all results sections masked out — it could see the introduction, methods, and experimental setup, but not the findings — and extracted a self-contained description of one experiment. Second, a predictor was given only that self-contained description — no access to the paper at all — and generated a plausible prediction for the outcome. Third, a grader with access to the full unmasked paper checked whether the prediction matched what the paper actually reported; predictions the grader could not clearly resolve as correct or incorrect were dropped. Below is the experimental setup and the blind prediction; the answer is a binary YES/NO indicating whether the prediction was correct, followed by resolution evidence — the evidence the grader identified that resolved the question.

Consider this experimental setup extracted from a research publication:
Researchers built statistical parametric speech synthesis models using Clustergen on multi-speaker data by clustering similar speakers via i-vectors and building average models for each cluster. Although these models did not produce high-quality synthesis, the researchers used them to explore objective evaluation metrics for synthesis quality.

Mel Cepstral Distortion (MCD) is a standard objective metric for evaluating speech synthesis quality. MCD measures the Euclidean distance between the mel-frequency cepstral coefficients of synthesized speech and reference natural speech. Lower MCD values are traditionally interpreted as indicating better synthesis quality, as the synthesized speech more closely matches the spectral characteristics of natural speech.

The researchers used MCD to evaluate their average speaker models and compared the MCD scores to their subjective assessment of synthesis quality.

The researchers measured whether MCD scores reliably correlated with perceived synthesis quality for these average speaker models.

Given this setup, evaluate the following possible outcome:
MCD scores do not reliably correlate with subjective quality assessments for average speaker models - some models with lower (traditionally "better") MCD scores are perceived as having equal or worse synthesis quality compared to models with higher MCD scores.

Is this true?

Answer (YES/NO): YES